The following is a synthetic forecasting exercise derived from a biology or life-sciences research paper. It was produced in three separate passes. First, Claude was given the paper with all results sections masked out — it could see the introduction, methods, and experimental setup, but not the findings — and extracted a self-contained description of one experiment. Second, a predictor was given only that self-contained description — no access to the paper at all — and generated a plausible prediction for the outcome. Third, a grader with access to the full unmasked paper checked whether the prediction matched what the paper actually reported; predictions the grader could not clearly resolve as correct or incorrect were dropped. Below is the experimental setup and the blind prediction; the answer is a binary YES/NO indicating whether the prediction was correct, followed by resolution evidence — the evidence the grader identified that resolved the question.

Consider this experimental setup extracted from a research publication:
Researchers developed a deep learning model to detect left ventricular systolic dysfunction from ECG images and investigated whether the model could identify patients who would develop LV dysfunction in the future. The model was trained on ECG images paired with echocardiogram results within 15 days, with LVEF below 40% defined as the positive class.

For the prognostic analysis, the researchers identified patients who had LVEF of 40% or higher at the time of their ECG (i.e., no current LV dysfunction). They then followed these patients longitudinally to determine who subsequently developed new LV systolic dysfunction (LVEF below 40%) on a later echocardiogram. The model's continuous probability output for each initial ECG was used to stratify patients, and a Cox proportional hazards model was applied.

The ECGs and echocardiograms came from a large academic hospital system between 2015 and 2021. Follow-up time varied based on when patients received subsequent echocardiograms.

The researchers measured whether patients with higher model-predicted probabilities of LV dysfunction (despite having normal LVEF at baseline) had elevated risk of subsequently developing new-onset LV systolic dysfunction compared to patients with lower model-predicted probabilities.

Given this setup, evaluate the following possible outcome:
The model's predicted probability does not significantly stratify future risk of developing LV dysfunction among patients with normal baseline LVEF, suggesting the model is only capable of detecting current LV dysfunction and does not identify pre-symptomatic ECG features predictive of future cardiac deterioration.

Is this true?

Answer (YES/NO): NO